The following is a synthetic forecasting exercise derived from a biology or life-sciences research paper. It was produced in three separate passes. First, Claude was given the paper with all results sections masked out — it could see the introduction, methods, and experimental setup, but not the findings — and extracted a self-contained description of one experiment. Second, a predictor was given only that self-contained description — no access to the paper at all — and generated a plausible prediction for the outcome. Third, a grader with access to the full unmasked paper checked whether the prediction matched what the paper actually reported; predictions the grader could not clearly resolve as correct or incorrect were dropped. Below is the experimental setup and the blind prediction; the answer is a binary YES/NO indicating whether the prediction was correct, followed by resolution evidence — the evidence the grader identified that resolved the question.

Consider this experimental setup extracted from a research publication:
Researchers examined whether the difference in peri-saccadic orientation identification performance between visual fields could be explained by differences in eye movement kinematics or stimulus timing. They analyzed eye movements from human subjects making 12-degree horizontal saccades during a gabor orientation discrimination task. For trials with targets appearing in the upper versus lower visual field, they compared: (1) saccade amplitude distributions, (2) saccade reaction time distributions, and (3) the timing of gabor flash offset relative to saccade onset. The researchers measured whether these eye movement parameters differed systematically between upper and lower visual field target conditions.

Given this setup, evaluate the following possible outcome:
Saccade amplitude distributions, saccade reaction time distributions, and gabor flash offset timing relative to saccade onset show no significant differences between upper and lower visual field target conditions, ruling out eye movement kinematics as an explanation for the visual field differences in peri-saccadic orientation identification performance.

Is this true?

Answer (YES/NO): YES